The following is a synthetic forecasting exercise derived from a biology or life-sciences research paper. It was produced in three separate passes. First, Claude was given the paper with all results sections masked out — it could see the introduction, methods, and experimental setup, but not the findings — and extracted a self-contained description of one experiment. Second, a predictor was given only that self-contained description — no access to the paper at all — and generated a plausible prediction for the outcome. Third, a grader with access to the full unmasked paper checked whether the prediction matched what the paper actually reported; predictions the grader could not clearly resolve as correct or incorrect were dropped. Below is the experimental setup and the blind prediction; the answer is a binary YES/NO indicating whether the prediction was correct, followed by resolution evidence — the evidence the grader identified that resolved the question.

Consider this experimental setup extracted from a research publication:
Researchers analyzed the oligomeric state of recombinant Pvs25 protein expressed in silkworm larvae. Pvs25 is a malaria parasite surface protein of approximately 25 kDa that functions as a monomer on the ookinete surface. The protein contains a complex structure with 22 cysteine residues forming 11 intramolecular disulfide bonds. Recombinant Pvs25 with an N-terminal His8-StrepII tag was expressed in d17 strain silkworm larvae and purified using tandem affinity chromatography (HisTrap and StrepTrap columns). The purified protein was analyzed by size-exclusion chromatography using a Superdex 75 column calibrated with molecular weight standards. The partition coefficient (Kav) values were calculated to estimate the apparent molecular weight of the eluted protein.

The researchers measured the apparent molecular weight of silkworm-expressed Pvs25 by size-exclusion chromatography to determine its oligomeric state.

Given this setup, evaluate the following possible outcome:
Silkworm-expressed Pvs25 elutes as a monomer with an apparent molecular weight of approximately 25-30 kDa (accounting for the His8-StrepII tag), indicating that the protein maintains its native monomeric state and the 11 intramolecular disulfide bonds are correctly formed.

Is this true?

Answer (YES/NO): YES